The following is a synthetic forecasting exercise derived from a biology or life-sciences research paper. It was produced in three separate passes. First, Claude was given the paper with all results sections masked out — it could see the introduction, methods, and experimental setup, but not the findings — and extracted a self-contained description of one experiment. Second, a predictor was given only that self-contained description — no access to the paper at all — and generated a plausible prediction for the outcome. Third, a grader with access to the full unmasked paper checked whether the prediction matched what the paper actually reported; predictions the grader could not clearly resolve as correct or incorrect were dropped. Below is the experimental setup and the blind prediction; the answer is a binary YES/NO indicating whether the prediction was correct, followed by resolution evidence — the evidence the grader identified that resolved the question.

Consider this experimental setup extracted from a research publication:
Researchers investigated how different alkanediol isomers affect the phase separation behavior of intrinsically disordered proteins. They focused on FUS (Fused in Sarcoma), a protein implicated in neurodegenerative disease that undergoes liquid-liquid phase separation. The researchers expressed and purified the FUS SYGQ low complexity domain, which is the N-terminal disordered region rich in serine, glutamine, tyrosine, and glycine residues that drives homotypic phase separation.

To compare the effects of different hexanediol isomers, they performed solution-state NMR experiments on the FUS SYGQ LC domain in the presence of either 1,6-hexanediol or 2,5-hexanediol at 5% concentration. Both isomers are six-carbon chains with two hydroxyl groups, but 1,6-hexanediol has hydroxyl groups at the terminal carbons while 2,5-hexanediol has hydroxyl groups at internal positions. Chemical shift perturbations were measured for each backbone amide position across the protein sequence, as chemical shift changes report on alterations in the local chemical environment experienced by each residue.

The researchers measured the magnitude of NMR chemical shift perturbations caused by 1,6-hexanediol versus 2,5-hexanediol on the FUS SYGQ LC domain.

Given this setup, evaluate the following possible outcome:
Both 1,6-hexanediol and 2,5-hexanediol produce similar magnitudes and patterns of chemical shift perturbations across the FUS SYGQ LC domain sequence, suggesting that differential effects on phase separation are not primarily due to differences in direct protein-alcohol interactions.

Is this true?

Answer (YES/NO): NO